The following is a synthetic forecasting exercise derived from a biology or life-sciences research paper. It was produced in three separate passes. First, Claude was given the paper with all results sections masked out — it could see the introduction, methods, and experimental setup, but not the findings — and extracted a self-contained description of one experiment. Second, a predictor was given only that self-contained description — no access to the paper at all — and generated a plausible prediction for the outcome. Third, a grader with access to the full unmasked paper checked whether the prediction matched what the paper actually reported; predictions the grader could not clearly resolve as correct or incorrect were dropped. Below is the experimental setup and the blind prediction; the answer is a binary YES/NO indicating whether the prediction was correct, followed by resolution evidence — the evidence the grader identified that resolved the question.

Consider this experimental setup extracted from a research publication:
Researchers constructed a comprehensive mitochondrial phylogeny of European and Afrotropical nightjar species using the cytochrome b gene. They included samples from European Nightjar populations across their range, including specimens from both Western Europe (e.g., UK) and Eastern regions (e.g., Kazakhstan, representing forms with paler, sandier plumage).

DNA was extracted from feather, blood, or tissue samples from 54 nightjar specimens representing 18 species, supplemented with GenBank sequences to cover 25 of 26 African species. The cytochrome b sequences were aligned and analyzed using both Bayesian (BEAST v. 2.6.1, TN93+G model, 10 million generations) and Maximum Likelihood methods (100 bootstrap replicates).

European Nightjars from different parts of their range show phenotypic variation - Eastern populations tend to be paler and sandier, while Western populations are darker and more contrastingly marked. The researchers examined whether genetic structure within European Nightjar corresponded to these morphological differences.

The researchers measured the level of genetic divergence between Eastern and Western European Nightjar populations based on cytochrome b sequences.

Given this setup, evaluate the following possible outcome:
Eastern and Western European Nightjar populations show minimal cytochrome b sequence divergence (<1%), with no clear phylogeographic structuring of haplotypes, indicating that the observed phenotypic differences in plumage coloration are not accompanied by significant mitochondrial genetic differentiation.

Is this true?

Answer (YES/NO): NO